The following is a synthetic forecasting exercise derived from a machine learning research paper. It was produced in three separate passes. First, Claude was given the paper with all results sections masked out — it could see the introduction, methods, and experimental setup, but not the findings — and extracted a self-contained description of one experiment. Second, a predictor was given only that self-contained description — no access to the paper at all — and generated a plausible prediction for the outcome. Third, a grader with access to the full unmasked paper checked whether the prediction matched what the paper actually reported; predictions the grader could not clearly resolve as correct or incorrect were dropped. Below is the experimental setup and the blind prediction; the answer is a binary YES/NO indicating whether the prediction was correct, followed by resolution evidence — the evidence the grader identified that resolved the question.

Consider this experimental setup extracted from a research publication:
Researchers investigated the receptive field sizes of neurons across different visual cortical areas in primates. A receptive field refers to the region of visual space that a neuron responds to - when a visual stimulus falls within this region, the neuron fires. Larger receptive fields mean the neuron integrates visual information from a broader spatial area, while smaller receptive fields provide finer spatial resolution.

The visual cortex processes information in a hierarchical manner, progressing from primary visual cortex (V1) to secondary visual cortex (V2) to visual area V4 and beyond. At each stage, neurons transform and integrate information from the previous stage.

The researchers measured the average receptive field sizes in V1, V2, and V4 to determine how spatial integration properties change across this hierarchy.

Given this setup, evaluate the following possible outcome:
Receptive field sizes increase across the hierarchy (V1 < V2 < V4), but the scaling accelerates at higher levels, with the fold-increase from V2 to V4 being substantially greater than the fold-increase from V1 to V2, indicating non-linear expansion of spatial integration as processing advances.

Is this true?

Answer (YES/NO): NO